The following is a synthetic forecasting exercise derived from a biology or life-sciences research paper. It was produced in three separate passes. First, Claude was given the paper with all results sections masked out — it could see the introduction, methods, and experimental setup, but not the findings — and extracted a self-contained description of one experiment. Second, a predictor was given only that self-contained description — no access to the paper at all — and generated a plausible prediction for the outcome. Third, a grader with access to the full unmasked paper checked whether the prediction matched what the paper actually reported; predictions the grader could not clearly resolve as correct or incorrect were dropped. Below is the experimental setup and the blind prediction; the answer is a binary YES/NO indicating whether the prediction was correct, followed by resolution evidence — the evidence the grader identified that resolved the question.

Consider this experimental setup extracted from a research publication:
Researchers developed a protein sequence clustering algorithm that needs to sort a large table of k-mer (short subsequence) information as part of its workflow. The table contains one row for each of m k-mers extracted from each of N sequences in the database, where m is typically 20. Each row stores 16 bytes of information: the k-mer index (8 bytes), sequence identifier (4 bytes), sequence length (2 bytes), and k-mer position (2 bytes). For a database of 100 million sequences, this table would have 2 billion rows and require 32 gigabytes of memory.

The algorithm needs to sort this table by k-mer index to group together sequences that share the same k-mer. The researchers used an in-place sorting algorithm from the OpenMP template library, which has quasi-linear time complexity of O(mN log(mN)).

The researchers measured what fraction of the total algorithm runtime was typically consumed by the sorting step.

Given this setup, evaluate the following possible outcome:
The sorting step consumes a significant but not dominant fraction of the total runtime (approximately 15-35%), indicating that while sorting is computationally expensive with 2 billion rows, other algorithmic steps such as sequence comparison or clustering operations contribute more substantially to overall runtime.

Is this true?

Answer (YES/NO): NO